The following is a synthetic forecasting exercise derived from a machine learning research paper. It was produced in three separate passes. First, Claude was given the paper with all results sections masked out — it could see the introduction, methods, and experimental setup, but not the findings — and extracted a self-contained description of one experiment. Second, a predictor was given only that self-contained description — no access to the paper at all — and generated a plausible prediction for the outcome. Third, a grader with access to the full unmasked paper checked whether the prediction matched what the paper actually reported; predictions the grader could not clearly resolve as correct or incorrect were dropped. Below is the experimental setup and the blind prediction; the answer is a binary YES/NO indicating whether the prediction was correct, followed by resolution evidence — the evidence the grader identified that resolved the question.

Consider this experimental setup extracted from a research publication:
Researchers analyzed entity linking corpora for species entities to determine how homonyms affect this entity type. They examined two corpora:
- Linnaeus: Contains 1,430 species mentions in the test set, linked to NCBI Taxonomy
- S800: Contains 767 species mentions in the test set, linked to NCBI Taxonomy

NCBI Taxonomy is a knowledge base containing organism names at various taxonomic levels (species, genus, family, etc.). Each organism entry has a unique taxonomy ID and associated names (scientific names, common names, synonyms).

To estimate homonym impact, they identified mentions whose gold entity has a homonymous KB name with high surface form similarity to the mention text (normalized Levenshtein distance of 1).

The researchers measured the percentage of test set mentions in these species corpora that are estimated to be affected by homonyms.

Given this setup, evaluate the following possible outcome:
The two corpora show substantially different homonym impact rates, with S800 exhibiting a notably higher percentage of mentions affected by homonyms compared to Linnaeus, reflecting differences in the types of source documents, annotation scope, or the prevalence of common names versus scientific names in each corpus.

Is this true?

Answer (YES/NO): NO